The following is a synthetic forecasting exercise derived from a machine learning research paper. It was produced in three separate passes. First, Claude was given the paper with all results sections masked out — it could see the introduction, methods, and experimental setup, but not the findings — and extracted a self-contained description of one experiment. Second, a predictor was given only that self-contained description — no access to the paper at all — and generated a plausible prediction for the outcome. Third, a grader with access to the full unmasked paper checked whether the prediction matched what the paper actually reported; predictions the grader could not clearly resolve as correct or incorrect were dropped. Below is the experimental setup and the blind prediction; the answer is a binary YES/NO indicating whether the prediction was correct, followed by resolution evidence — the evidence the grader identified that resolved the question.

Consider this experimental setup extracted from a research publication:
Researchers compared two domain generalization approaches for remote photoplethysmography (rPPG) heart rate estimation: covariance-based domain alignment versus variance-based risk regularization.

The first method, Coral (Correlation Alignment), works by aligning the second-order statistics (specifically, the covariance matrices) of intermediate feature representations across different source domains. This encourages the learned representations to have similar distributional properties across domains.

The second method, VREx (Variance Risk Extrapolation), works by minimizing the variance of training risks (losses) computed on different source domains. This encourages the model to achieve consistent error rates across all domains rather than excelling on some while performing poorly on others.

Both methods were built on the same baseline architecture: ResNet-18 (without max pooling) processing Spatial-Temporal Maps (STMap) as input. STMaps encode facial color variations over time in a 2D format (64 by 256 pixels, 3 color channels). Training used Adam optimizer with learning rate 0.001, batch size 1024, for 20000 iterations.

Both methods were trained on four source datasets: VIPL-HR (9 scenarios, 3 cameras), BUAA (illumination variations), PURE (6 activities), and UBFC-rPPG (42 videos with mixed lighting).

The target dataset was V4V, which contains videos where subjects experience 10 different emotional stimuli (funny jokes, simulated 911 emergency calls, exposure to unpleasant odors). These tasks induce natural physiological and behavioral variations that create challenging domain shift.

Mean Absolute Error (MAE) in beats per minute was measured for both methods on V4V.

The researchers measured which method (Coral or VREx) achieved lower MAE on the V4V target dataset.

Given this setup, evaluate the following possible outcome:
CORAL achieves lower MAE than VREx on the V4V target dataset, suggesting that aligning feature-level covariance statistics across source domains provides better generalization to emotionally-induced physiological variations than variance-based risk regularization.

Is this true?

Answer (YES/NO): NO